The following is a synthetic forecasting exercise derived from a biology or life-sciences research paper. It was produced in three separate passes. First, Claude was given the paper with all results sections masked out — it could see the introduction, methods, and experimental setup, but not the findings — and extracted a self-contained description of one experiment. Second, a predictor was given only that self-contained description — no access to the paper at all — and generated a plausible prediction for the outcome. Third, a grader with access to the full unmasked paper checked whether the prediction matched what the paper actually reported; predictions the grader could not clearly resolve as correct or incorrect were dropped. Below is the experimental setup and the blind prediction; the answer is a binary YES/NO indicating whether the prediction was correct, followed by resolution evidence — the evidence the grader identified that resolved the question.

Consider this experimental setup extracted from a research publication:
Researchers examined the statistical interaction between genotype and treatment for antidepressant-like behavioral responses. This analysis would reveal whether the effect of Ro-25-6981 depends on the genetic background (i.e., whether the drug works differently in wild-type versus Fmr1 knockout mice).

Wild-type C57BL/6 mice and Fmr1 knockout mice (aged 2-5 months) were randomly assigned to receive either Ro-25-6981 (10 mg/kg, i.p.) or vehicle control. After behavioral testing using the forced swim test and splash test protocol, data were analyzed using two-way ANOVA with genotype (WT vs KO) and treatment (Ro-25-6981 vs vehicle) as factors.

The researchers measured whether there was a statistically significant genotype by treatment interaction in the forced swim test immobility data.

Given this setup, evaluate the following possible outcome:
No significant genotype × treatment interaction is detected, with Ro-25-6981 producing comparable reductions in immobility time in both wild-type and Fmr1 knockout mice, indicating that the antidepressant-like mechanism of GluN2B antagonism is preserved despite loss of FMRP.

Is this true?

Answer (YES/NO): NO